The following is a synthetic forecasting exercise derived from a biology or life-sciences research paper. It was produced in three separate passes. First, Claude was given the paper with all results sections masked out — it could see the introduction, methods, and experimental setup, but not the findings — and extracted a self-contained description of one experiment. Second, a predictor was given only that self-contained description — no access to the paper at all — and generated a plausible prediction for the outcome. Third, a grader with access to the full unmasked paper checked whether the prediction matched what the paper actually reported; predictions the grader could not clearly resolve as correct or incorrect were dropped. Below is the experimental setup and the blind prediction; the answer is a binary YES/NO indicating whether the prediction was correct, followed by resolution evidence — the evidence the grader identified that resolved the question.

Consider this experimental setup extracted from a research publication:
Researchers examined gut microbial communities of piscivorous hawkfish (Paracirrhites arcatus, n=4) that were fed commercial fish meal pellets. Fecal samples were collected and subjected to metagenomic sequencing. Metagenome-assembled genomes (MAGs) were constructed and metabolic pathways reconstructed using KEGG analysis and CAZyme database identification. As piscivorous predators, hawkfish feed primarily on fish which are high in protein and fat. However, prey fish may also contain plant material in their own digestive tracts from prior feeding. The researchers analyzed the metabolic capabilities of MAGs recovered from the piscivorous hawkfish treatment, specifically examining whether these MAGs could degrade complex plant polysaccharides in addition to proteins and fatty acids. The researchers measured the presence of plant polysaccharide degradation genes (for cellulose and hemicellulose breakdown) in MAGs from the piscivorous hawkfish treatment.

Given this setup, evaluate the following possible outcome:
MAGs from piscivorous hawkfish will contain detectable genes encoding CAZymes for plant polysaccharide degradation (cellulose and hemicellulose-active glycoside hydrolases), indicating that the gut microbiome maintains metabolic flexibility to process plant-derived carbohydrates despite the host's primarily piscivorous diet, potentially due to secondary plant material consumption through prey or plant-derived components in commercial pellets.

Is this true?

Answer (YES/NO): YES